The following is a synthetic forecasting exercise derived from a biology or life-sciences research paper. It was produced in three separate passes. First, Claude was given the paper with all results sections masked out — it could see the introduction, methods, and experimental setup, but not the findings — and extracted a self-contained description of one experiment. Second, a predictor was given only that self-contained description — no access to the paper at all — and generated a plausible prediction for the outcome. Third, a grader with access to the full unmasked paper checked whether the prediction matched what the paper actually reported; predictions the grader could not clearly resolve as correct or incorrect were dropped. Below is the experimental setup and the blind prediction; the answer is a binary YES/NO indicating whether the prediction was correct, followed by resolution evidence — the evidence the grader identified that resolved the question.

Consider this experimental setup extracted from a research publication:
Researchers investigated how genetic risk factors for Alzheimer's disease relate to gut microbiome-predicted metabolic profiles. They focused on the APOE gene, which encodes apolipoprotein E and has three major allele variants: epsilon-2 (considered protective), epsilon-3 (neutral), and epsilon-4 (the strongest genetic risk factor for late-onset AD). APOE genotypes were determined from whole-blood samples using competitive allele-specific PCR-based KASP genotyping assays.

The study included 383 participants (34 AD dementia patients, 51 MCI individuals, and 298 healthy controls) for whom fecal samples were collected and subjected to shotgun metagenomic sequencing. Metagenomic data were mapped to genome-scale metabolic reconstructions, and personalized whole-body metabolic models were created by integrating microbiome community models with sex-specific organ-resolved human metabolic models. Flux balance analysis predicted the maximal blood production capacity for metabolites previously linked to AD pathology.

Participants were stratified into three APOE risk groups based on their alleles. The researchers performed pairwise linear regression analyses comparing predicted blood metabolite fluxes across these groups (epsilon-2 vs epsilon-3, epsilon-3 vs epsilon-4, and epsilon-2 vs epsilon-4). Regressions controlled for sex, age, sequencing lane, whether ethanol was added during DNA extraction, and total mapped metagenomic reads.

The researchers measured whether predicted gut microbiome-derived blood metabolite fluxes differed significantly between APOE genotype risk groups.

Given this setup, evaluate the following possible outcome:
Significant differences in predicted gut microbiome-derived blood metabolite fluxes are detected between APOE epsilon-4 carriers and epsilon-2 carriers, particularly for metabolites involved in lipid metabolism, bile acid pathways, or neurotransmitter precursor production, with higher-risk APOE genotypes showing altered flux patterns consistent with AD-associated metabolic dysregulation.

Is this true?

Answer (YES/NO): NO